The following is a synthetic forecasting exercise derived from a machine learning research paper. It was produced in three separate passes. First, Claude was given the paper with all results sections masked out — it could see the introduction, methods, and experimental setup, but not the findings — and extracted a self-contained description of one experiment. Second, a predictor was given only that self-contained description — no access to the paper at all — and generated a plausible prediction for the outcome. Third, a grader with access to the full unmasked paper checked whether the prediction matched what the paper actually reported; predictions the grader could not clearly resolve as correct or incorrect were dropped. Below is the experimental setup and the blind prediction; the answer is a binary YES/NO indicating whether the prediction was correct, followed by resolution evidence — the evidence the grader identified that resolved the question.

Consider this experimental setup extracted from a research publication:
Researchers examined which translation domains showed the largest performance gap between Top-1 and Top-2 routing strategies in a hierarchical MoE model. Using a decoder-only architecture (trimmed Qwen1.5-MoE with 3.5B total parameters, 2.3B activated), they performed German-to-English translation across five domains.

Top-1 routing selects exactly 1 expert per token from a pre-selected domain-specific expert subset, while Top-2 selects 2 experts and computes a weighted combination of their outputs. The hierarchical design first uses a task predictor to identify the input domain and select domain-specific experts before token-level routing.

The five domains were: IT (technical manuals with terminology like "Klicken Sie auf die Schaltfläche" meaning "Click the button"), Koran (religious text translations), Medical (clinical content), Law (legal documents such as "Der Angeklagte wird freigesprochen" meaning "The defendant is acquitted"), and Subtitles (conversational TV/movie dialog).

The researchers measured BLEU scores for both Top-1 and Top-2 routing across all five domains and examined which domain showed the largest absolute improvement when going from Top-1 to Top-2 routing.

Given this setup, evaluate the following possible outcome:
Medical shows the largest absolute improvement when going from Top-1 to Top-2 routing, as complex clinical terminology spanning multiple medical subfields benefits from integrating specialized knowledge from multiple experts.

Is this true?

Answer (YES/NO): NO